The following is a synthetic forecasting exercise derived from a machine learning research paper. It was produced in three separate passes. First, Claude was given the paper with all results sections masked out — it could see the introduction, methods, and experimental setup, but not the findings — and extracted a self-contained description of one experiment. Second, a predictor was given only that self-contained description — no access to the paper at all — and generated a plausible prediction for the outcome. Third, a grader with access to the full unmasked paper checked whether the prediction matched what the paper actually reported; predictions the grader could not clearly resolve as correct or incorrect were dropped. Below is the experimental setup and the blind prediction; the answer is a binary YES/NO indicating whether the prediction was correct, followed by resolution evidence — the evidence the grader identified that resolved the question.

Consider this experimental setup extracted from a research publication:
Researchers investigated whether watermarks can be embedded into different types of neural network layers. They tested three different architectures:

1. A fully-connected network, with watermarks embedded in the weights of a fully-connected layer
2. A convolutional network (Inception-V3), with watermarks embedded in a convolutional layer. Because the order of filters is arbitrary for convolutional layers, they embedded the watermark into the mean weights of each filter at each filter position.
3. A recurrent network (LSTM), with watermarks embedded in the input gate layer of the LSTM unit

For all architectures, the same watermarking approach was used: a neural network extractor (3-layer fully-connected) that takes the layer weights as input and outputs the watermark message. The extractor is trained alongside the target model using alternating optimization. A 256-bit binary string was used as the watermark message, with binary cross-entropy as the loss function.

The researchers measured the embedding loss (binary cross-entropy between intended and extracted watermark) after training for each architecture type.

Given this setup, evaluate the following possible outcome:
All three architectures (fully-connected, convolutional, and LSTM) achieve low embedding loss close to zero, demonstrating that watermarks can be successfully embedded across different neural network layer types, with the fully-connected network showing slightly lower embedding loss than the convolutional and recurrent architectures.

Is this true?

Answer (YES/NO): NO